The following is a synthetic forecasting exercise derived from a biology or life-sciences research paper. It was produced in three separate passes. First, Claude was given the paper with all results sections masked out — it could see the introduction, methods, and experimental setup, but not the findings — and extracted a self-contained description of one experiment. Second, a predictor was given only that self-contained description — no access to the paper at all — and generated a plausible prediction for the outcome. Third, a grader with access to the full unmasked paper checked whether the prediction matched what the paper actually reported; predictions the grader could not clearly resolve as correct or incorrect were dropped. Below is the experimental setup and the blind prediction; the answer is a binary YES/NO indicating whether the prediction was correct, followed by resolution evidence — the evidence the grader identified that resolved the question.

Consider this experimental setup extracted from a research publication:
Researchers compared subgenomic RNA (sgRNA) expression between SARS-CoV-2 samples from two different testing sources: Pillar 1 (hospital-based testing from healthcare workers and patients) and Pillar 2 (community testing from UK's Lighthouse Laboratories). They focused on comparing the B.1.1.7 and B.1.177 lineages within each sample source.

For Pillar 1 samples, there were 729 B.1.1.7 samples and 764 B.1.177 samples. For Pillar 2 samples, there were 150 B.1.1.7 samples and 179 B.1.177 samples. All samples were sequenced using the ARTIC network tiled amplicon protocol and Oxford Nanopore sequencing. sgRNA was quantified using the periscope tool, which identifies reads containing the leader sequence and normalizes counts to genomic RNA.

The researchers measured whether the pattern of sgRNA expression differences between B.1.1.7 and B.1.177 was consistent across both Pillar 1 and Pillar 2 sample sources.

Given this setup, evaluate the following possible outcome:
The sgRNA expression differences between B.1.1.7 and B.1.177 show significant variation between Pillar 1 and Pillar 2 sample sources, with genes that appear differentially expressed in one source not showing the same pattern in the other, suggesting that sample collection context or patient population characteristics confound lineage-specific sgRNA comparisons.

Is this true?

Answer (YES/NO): NO